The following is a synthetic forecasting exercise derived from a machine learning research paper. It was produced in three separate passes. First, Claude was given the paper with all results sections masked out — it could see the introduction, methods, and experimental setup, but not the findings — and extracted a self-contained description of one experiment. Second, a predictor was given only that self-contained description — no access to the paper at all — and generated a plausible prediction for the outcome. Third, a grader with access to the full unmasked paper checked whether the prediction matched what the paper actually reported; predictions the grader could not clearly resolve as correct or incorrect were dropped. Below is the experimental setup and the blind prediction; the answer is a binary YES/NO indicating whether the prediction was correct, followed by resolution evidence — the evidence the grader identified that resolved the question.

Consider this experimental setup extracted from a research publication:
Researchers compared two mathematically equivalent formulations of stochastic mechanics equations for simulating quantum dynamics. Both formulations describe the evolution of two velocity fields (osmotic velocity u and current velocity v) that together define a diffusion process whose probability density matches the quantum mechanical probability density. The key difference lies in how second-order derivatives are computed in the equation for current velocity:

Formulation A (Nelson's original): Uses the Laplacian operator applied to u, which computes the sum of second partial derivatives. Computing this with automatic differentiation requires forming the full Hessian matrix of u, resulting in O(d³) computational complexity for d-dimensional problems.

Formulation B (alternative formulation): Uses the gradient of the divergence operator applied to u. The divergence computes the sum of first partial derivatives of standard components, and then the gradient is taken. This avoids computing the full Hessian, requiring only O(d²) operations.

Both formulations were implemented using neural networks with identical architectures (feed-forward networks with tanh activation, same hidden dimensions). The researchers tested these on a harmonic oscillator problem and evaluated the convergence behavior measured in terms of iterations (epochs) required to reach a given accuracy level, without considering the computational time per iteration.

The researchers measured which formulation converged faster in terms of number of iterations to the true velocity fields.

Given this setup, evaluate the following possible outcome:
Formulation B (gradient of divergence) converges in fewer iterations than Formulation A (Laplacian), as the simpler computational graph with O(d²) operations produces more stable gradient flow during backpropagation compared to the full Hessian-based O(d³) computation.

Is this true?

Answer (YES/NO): NO